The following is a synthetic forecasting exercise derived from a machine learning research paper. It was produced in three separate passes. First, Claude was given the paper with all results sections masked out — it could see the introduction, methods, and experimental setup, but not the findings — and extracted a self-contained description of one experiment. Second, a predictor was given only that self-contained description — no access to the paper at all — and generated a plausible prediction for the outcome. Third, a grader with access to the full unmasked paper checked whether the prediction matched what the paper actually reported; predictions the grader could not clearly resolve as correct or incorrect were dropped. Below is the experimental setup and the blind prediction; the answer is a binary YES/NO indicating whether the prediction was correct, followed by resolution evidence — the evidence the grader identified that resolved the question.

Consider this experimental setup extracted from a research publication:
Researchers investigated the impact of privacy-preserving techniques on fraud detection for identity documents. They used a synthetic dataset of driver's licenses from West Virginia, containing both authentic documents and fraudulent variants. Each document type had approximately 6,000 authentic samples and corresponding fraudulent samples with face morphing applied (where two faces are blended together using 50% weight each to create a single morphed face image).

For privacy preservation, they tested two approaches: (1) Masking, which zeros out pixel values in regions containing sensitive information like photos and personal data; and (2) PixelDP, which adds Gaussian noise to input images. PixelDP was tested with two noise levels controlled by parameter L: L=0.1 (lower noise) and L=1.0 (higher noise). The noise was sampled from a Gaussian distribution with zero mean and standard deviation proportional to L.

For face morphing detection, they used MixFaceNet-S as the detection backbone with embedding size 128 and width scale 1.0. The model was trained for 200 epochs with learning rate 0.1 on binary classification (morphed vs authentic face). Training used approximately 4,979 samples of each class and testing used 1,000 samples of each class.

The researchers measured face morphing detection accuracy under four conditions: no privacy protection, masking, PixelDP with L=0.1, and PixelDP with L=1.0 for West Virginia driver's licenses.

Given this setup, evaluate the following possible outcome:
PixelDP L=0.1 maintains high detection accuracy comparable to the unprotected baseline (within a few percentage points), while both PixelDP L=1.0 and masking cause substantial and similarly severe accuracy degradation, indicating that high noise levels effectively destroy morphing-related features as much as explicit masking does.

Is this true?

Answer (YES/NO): NO